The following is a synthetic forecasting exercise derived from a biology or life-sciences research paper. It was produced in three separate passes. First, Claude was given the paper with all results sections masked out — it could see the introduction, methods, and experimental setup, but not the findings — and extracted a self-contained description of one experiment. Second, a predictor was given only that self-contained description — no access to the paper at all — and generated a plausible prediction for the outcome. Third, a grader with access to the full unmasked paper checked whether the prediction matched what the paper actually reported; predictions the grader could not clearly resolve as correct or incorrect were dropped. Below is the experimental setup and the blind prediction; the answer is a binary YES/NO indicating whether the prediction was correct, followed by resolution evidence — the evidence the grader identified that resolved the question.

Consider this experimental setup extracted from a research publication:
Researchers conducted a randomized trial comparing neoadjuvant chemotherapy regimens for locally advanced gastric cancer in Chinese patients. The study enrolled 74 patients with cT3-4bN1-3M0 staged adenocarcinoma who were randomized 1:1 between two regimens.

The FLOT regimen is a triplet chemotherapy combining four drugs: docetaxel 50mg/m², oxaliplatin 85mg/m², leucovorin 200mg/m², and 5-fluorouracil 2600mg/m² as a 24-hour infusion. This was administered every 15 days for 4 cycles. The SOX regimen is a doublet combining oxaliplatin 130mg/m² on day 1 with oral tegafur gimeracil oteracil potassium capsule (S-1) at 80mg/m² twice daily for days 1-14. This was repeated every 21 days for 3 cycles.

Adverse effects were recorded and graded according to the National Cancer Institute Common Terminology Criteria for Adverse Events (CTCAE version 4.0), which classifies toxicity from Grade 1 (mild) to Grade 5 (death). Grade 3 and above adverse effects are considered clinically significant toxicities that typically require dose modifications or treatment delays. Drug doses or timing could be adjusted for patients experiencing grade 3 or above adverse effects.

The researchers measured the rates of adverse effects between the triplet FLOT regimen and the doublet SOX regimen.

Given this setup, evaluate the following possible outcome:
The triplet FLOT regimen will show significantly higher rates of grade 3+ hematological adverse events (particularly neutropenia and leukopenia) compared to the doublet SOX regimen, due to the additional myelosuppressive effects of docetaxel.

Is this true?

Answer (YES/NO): NO